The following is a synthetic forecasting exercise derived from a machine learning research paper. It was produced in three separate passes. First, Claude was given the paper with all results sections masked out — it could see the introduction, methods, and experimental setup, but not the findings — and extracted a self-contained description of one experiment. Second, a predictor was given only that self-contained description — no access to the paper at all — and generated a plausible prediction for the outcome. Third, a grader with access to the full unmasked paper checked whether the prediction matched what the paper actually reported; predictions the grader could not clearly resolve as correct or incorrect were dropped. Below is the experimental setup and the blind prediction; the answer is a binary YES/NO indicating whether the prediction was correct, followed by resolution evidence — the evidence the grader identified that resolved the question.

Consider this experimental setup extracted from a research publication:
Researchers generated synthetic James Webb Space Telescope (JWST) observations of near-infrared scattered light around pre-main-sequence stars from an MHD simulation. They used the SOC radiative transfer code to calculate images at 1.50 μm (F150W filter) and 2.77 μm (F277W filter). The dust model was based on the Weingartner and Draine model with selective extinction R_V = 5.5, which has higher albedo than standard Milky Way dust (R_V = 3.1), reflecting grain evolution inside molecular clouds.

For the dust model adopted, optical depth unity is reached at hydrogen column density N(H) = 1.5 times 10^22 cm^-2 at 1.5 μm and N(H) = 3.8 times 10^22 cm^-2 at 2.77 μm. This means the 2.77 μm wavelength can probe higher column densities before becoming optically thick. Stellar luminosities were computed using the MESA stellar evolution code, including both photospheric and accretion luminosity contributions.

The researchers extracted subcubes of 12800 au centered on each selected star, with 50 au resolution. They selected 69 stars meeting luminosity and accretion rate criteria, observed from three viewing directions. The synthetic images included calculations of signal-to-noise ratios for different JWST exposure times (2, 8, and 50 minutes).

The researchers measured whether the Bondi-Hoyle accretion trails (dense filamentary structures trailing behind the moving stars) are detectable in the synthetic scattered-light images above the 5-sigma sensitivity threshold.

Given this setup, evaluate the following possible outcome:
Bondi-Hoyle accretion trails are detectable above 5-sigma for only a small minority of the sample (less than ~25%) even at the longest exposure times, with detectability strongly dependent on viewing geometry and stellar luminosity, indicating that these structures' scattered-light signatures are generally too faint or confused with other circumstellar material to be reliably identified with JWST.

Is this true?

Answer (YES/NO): NO